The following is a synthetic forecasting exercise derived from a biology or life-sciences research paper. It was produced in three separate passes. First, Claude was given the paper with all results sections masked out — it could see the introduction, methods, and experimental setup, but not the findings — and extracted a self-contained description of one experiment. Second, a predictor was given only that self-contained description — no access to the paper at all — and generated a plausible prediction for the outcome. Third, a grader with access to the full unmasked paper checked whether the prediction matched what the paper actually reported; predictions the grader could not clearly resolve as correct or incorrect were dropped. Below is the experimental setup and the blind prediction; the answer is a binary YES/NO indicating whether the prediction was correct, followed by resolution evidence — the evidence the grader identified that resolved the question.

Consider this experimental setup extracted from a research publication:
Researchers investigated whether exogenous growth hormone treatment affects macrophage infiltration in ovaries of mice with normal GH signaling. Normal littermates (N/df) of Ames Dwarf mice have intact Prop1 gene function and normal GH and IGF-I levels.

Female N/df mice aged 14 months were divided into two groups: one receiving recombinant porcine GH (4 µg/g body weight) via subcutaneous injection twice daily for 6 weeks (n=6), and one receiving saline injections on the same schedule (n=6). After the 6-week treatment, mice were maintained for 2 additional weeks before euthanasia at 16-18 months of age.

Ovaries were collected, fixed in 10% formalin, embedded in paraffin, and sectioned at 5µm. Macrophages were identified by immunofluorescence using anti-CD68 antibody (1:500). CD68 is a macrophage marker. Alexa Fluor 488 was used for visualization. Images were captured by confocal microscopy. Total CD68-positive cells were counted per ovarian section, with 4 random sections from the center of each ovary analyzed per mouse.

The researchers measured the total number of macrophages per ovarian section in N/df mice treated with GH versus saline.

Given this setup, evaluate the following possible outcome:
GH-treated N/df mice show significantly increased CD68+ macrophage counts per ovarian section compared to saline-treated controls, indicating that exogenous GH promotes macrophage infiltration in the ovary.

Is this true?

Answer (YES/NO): YES